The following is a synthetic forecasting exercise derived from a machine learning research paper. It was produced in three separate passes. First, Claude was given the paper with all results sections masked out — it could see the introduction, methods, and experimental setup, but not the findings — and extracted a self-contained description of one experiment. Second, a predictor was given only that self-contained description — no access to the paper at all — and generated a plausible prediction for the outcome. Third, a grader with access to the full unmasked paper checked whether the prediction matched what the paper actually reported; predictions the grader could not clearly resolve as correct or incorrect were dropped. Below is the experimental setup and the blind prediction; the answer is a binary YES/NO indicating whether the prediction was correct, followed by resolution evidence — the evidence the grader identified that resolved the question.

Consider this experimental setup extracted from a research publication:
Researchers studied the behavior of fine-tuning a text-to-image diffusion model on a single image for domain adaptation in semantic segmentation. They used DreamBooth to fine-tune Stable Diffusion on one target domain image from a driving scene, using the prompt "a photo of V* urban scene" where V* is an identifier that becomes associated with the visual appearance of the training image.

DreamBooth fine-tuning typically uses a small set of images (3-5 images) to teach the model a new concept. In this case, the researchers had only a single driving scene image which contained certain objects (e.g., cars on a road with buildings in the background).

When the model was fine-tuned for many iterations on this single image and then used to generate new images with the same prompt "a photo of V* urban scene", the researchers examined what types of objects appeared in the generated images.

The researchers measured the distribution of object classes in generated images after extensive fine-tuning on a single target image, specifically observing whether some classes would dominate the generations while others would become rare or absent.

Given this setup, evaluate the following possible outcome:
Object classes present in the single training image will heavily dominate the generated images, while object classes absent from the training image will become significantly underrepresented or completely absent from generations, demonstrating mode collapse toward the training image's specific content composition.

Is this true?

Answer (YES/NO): YES